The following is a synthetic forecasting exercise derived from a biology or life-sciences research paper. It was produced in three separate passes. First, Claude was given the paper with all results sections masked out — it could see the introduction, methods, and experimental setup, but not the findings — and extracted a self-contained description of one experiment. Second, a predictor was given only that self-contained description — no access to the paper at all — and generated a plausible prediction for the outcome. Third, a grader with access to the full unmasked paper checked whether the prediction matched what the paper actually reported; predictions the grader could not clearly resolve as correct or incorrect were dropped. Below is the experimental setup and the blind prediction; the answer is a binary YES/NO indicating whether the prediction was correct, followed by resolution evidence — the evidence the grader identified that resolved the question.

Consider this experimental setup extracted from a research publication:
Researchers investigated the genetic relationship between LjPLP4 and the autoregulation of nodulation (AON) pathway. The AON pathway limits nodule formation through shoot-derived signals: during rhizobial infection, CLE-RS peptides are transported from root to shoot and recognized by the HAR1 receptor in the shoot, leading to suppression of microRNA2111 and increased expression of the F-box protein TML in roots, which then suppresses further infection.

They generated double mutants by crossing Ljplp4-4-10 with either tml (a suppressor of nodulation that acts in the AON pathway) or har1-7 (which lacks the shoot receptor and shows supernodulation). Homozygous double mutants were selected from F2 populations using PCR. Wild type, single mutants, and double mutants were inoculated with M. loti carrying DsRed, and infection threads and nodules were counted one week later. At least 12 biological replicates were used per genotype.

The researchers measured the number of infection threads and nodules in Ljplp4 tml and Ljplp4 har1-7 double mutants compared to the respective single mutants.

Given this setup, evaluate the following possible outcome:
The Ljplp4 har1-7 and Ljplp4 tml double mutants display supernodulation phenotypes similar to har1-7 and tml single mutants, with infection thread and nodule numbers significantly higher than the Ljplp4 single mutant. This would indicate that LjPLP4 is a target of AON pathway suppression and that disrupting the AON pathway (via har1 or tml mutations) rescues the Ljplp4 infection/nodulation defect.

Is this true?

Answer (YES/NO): NO